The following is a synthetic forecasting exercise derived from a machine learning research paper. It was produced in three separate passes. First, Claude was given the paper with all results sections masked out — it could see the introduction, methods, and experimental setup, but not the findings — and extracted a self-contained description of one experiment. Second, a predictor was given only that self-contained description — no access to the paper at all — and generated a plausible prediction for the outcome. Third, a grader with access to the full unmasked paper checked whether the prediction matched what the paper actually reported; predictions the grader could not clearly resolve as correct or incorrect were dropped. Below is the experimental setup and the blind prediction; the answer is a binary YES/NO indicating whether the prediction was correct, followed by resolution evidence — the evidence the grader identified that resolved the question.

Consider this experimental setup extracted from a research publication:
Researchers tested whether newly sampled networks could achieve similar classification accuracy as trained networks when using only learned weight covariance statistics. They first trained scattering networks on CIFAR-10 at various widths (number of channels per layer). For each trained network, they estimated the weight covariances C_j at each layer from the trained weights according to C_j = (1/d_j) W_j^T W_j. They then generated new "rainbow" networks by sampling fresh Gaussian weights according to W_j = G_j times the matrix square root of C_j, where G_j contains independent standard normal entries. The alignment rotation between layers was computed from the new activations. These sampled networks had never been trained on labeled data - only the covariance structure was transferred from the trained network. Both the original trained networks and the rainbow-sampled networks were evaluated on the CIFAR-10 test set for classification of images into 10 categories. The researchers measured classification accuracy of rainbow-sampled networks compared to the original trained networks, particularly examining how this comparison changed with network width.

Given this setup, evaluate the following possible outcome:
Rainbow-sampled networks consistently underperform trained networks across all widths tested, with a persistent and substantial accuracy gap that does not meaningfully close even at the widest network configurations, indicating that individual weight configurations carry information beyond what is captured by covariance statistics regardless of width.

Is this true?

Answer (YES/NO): NO